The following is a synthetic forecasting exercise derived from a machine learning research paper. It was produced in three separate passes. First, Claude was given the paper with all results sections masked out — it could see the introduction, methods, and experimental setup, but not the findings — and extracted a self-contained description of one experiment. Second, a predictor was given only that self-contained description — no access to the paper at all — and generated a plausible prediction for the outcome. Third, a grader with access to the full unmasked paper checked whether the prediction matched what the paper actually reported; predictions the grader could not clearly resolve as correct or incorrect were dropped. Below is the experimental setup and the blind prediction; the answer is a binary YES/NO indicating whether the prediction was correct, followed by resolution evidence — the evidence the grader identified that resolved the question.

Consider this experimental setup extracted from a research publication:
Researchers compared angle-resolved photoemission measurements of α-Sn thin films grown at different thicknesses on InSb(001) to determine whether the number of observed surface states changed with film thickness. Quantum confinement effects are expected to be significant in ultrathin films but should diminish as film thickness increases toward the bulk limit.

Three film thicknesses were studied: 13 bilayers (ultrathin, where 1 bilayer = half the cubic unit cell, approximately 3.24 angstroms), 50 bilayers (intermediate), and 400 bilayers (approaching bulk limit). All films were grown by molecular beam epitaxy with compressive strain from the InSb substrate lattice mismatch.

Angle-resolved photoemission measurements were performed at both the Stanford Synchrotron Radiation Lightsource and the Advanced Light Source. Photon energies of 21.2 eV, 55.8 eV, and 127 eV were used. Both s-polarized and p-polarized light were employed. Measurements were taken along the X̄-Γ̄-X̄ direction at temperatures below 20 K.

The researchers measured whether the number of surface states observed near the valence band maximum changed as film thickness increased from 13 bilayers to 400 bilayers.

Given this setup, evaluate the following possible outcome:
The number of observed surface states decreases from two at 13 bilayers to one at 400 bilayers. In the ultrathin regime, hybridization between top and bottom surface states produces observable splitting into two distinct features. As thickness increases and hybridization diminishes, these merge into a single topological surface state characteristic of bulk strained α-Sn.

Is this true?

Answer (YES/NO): NO